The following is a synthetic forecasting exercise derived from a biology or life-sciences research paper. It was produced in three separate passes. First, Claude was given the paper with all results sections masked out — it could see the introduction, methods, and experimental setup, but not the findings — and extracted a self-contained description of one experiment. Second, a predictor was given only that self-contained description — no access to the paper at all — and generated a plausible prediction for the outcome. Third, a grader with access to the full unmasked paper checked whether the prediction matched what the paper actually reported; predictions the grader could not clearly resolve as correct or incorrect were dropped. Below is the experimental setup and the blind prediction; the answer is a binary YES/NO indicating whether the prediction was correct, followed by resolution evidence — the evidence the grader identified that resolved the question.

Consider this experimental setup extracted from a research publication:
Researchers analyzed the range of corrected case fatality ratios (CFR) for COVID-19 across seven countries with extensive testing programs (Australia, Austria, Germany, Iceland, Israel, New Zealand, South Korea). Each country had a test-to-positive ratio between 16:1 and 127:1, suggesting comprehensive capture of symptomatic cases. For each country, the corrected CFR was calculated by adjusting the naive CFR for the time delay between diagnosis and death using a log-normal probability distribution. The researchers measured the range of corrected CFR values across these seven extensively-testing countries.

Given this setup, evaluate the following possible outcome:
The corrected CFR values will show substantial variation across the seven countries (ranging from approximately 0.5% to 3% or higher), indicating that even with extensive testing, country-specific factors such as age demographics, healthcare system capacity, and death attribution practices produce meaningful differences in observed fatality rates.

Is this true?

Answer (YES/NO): YES